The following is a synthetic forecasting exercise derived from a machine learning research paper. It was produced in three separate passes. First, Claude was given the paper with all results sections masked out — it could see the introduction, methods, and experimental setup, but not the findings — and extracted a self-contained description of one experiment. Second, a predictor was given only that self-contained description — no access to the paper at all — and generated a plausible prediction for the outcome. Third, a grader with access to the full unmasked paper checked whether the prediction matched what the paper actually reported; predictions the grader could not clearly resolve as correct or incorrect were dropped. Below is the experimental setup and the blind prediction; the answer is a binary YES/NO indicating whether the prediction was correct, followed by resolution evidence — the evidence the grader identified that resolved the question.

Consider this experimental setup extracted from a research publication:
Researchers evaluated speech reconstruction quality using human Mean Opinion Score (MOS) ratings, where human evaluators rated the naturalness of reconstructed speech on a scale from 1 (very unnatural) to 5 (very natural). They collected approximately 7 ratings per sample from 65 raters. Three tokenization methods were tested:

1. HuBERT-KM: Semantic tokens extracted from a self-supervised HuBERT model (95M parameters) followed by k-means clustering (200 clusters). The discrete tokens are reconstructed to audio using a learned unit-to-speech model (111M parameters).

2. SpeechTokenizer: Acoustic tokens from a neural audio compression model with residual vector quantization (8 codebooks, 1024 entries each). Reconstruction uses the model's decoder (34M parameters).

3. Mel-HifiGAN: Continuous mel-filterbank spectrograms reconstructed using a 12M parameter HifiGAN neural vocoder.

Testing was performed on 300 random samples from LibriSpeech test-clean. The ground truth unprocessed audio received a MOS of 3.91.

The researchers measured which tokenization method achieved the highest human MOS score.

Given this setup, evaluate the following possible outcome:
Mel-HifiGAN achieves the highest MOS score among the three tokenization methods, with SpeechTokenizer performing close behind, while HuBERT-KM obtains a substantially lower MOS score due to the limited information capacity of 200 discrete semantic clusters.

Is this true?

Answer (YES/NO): NO